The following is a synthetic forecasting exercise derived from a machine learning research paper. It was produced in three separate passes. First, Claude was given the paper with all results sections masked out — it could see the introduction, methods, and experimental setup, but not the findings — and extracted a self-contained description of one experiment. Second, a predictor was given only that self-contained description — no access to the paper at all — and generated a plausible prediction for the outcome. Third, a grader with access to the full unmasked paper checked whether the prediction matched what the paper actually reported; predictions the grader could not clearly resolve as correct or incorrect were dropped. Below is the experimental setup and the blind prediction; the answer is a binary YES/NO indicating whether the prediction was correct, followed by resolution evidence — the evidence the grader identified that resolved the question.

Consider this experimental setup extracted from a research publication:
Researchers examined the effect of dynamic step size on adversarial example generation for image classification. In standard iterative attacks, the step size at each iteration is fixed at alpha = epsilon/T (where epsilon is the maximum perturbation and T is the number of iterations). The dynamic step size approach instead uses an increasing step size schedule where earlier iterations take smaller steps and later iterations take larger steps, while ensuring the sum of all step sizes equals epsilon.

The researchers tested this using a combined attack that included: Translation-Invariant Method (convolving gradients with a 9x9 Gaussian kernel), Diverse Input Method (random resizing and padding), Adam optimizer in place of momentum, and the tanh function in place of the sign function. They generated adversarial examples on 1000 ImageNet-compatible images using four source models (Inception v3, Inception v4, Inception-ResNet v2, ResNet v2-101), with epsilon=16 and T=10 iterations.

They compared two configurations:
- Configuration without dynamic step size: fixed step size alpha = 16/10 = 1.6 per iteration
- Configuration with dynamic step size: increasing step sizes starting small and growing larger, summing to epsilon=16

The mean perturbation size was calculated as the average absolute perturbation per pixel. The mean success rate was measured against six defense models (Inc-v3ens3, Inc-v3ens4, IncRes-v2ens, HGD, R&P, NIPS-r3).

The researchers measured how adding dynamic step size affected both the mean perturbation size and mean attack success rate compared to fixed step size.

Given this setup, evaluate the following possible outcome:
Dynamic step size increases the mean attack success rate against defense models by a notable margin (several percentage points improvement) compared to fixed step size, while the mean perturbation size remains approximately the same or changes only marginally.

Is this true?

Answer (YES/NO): NO